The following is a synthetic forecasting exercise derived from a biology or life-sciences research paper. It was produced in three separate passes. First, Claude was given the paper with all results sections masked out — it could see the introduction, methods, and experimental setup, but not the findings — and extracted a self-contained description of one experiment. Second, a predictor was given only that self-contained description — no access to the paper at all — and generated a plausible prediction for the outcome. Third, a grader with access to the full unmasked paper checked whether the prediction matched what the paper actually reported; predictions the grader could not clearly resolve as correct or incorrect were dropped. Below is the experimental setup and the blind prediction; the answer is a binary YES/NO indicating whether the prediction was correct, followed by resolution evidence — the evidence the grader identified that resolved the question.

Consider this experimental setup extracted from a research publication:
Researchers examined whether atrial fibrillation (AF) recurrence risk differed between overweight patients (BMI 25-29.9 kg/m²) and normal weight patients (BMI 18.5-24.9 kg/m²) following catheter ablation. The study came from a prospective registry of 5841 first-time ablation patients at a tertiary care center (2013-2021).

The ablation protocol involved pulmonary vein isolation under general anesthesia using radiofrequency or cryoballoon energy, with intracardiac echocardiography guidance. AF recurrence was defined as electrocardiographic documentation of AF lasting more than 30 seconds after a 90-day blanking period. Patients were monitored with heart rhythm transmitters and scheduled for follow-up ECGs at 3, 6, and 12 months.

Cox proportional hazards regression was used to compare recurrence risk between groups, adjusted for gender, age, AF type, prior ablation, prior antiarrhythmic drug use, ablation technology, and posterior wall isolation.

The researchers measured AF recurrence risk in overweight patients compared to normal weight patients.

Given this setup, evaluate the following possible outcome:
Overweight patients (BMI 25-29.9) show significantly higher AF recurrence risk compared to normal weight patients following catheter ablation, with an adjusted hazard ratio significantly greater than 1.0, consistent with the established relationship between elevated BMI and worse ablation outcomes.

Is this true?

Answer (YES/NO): NO